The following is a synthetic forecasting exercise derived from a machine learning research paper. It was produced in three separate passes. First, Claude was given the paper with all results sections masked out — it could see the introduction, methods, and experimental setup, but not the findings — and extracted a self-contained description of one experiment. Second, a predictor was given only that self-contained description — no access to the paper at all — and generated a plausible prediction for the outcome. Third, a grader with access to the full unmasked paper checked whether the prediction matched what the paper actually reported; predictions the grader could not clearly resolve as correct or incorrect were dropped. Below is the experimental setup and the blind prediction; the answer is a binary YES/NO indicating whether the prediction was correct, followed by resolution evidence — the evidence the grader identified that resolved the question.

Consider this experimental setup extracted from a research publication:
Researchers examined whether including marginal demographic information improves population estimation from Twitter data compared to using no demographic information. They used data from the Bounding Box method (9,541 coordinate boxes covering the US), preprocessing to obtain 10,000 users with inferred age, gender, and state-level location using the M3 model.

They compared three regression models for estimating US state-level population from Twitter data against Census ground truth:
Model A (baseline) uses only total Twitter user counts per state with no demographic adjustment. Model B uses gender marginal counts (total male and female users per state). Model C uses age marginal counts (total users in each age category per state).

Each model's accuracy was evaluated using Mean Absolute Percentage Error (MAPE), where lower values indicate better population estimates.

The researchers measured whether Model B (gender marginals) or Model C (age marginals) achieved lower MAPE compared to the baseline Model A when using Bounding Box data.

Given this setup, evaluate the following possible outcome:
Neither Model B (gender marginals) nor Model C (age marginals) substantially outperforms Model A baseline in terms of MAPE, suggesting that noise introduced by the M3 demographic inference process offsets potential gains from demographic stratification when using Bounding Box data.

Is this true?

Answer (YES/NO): NO